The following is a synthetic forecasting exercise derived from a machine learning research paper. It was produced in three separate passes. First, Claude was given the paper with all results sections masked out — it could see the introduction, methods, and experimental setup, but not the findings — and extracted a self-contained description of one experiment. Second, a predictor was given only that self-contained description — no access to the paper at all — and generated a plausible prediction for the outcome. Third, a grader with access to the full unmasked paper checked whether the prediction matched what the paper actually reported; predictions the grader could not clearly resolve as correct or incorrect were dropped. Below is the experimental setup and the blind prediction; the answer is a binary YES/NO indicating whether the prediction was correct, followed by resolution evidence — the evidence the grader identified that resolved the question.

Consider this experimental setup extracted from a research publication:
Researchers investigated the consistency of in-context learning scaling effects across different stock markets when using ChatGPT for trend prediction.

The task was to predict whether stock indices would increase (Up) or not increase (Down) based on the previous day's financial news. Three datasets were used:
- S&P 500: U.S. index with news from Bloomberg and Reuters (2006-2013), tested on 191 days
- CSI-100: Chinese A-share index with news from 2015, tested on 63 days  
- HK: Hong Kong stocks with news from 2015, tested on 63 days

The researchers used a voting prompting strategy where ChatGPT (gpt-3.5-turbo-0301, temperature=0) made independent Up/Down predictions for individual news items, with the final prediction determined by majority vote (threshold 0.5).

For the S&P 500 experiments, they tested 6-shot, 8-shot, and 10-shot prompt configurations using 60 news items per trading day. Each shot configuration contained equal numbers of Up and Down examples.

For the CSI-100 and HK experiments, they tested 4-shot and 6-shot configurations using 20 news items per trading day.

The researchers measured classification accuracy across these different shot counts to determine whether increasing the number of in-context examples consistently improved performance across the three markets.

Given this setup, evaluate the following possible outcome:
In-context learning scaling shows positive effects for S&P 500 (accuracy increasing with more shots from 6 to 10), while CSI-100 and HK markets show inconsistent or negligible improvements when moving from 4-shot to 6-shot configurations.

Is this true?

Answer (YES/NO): NO